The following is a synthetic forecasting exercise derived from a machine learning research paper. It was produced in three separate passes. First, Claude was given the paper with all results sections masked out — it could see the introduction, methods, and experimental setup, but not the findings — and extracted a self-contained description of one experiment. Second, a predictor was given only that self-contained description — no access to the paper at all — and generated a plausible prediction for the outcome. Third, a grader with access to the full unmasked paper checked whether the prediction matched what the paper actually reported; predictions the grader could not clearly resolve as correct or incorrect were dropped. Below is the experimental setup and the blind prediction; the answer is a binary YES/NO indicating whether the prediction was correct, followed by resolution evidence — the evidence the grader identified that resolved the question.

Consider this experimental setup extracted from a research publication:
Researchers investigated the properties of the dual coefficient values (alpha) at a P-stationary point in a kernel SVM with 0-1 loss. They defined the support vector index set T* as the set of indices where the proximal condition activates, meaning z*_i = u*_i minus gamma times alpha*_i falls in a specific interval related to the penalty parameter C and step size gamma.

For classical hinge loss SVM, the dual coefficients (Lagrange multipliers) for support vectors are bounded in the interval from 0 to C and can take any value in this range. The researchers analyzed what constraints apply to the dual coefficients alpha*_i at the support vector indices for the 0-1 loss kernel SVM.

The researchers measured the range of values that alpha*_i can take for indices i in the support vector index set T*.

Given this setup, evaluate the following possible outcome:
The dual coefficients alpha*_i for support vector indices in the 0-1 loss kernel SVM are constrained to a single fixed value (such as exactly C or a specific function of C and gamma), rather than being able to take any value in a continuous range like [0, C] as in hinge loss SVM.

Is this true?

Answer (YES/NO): NO